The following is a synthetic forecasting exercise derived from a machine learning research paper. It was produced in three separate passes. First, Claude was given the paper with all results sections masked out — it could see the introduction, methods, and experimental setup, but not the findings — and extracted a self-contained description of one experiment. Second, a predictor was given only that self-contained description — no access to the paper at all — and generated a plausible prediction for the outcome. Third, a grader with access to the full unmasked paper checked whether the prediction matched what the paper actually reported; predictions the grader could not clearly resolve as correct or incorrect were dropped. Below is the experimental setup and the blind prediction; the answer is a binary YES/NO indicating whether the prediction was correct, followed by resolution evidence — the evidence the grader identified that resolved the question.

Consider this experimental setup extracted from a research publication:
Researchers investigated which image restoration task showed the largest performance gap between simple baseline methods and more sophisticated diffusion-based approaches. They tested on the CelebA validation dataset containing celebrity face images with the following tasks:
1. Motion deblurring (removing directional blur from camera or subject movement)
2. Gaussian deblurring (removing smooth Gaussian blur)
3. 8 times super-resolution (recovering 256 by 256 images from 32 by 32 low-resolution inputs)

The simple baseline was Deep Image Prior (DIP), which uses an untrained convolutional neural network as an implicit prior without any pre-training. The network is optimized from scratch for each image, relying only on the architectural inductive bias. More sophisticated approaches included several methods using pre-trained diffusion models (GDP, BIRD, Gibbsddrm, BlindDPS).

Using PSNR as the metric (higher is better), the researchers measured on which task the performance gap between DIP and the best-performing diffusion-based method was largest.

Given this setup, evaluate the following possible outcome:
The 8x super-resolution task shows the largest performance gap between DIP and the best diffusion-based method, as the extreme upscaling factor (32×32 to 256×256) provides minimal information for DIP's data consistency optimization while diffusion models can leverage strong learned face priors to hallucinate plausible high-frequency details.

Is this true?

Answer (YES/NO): YES